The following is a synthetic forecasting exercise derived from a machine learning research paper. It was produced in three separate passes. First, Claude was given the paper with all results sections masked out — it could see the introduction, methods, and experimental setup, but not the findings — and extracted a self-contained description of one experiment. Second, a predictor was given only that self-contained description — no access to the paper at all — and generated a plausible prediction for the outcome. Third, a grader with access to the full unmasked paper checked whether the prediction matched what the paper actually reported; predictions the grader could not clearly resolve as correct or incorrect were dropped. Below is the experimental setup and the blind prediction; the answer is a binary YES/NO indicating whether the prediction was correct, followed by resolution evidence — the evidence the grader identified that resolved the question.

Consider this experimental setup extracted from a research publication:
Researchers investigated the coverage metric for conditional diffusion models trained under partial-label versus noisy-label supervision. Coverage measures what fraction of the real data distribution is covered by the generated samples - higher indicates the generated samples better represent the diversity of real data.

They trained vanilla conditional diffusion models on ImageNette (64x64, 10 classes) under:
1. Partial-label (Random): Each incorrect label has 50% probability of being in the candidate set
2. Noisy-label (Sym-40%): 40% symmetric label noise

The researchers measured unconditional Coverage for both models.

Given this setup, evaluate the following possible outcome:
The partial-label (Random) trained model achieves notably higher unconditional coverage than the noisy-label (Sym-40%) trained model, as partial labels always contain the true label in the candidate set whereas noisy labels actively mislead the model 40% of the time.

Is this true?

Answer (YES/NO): NO